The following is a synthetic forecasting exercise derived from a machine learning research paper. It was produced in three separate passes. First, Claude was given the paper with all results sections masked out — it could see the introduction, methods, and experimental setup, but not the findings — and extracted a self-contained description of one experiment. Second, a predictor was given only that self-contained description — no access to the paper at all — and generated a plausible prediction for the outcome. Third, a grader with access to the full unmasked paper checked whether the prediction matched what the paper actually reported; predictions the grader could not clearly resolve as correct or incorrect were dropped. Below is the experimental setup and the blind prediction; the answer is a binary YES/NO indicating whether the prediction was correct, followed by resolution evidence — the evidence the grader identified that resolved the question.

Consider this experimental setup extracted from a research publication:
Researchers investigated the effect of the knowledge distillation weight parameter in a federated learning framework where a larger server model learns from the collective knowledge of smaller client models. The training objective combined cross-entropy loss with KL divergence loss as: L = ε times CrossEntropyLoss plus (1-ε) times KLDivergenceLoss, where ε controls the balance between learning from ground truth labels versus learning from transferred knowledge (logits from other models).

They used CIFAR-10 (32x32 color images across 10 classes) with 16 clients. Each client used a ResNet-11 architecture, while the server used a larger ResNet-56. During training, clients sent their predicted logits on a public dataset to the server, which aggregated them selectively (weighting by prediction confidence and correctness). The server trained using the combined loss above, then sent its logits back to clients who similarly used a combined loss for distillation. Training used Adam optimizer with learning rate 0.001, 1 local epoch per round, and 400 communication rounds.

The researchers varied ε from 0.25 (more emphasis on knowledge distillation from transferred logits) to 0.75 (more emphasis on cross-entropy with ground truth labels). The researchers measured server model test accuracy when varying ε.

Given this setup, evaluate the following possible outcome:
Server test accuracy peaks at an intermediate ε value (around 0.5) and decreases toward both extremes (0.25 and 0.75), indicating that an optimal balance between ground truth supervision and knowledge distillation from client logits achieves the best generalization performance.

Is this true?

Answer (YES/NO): NO